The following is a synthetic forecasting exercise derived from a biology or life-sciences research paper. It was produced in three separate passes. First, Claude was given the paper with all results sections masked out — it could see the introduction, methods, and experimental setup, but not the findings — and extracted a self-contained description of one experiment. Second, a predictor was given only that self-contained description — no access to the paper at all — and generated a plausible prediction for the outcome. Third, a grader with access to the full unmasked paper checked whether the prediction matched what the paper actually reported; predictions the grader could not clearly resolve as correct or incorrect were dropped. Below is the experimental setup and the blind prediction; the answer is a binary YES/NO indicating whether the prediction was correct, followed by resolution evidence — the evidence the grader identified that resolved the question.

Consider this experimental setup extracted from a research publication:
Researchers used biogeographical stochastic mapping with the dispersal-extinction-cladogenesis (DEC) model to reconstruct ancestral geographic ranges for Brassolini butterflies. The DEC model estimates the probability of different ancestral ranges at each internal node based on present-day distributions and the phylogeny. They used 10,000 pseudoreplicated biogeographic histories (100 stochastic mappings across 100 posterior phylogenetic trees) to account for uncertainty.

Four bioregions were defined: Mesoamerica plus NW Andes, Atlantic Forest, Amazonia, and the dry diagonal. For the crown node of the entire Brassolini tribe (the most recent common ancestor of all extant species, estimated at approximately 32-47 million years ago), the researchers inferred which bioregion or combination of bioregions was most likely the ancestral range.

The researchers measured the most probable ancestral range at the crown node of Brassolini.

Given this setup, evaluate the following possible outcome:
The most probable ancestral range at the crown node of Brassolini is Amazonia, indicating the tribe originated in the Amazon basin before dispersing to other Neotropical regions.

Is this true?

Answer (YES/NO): YES